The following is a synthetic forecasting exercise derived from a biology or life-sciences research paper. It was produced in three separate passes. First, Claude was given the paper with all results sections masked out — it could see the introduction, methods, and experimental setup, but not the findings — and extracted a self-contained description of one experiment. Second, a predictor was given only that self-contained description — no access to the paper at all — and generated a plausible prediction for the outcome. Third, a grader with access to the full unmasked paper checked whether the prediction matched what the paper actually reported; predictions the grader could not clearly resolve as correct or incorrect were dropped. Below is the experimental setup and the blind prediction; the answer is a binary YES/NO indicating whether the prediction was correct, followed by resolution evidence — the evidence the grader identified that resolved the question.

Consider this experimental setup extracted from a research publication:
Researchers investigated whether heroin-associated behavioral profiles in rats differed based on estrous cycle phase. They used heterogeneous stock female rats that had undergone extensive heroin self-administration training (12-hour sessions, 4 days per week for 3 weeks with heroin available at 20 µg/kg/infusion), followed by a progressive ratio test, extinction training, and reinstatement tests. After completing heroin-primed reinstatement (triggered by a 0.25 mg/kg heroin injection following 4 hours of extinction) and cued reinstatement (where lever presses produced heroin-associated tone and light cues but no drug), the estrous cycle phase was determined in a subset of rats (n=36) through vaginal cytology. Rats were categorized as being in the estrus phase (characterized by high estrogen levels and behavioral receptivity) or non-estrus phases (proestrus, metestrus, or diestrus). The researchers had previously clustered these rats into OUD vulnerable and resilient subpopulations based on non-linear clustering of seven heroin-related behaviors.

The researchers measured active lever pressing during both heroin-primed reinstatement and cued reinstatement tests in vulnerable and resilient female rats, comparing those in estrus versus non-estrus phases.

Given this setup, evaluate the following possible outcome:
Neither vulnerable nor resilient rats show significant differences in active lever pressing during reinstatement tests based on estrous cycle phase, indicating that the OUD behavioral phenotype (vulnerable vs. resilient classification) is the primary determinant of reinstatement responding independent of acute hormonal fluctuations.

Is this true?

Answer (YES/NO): NO